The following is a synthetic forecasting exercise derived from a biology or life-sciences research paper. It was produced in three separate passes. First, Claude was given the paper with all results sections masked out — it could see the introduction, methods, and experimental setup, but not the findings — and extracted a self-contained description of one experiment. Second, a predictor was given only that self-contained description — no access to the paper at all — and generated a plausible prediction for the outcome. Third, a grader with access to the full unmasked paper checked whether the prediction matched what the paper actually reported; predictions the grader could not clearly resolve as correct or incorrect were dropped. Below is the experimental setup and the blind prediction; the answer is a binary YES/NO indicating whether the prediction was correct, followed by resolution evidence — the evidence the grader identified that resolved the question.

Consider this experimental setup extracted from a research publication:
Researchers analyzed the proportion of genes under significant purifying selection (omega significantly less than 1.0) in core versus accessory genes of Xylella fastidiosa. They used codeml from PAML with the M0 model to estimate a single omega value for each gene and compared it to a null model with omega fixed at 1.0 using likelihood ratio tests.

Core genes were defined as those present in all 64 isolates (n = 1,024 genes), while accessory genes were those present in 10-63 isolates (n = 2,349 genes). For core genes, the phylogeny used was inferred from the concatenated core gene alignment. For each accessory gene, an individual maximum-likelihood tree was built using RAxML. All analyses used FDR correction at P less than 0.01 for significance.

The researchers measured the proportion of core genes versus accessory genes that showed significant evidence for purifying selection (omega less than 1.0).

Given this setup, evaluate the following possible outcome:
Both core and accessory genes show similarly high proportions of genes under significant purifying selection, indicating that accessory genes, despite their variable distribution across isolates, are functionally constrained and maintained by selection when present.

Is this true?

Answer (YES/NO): NO